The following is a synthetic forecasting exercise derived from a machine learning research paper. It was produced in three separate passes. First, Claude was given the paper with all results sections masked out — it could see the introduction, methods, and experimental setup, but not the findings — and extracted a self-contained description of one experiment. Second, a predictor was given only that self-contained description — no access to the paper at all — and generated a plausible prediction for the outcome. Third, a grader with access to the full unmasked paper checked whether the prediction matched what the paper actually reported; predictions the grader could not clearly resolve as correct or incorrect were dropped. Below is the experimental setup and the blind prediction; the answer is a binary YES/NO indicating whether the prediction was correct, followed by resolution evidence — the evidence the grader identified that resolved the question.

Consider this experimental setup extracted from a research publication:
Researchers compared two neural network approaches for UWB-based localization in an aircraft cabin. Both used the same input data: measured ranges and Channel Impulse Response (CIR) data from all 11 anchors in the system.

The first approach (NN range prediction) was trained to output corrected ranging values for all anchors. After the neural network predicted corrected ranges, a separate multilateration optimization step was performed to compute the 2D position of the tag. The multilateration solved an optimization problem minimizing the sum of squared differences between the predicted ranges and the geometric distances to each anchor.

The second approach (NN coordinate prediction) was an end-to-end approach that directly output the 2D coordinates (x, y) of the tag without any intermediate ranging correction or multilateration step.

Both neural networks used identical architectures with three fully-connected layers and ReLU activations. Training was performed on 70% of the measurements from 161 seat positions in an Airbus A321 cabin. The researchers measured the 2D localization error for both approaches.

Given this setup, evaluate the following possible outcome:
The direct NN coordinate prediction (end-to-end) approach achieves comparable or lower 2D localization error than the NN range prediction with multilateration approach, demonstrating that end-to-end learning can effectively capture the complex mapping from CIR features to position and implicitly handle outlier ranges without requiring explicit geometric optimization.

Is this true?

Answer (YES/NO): YES